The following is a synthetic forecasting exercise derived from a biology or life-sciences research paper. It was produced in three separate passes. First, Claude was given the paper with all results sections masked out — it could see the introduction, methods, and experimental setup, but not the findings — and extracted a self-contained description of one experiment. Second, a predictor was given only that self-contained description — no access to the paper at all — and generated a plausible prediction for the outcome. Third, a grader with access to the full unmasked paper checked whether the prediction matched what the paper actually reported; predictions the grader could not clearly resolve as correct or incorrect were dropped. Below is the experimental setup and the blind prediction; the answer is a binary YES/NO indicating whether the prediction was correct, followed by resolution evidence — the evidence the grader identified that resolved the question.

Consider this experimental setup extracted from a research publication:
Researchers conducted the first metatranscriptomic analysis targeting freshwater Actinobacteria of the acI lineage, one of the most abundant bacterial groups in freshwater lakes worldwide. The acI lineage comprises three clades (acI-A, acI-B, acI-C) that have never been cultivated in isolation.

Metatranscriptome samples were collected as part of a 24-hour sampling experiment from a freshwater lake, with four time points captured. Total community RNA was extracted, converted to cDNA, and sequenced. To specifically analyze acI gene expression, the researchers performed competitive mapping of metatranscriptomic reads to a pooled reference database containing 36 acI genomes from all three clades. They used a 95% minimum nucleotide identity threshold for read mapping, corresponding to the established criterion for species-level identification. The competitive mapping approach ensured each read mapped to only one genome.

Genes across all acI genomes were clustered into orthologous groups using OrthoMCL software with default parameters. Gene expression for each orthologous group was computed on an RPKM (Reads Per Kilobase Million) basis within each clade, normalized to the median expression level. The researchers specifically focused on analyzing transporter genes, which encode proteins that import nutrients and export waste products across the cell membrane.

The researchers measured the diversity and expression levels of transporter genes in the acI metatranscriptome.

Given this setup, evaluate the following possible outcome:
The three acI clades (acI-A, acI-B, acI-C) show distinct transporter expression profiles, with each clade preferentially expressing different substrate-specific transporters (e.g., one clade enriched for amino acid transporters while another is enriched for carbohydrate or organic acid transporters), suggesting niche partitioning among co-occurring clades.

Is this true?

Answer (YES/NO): NO